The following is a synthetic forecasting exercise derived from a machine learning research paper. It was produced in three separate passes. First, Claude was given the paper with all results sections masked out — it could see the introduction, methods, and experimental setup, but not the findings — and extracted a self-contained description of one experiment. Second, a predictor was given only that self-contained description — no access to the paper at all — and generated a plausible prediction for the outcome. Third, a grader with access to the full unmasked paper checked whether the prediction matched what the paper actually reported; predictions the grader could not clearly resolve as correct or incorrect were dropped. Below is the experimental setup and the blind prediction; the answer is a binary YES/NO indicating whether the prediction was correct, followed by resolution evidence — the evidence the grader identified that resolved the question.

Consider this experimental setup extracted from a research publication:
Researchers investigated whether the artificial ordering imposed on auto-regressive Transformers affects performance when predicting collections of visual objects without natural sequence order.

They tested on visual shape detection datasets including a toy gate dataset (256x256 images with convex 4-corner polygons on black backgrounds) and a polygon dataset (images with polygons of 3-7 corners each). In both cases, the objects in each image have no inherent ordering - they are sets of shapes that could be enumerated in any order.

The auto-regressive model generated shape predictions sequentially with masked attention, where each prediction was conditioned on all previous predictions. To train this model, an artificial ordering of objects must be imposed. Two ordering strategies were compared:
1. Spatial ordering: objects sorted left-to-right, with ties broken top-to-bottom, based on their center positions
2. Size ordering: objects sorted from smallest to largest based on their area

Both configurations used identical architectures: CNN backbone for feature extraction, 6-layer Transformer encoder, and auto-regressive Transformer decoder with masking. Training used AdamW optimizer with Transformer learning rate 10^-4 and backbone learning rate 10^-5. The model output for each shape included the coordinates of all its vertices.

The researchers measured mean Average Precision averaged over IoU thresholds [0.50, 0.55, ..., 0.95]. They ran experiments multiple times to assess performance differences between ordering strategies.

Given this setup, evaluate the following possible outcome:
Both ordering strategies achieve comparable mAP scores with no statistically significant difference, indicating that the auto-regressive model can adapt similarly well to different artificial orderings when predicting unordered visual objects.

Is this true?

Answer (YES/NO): NO